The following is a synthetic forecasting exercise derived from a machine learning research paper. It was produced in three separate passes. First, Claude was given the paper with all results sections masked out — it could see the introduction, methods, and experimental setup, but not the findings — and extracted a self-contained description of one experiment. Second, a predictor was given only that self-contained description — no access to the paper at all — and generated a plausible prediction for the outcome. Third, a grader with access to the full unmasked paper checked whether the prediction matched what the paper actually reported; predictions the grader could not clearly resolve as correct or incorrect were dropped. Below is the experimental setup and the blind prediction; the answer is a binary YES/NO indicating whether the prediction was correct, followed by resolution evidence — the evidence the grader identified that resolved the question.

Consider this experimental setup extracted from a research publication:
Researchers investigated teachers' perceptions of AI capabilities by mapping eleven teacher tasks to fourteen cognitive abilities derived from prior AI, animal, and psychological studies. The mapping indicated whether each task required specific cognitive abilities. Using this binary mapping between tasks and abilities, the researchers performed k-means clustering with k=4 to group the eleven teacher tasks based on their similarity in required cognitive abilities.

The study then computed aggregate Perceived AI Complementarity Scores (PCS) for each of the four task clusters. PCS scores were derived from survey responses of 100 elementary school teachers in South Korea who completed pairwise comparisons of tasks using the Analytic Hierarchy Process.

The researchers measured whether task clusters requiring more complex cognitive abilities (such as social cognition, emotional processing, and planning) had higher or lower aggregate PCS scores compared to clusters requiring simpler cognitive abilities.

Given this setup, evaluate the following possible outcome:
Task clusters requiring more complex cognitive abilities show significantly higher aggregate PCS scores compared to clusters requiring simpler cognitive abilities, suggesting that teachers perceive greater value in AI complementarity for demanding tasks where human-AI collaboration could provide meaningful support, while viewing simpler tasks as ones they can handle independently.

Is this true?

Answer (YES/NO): NO